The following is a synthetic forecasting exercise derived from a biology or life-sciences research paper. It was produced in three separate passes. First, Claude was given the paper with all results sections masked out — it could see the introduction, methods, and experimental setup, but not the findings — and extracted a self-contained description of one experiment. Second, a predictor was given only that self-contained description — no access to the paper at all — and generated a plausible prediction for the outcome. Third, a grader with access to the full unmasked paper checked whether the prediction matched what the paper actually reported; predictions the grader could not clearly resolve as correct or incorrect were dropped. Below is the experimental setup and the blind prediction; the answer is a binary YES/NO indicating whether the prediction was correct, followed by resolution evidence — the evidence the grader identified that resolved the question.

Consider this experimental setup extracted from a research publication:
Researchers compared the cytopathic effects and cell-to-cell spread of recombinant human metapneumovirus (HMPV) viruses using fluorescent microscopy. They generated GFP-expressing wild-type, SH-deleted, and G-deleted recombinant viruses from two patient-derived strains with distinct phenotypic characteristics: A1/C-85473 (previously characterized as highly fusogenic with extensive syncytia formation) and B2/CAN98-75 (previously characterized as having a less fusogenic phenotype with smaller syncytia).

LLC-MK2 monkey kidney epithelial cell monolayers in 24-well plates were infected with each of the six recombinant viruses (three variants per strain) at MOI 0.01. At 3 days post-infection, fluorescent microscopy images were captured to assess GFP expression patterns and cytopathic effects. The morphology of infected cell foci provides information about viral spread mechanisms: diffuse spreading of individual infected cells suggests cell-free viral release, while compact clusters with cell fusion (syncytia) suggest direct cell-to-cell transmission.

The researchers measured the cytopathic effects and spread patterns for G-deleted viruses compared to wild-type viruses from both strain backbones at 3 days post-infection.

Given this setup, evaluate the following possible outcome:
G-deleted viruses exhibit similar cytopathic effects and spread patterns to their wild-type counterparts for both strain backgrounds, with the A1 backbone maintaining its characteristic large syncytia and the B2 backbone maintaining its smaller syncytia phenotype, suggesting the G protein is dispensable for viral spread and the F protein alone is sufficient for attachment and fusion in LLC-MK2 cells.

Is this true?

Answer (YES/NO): NO